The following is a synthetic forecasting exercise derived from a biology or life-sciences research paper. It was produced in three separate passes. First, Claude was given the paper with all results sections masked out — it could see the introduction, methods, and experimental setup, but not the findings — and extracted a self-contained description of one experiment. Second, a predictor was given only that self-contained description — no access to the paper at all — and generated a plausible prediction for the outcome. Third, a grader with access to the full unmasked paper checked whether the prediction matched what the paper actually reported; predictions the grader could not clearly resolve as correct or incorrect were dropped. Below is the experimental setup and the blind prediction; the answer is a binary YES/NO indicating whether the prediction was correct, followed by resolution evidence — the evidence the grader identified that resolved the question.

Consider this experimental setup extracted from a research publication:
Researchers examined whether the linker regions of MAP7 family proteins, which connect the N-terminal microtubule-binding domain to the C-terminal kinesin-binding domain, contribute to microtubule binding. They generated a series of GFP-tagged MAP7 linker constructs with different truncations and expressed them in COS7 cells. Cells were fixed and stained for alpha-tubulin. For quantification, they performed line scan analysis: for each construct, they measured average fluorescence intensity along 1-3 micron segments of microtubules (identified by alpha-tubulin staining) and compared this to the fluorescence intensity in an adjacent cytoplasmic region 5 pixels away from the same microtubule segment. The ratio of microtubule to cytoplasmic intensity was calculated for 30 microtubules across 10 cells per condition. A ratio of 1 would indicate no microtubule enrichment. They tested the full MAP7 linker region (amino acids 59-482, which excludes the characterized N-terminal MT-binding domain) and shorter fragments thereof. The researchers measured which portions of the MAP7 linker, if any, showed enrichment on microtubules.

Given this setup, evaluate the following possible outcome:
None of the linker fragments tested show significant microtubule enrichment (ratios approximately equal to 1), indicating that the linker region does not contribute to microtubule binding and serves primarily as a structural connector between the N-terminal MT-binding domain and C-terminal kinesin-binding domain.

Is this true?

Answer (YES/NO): NO